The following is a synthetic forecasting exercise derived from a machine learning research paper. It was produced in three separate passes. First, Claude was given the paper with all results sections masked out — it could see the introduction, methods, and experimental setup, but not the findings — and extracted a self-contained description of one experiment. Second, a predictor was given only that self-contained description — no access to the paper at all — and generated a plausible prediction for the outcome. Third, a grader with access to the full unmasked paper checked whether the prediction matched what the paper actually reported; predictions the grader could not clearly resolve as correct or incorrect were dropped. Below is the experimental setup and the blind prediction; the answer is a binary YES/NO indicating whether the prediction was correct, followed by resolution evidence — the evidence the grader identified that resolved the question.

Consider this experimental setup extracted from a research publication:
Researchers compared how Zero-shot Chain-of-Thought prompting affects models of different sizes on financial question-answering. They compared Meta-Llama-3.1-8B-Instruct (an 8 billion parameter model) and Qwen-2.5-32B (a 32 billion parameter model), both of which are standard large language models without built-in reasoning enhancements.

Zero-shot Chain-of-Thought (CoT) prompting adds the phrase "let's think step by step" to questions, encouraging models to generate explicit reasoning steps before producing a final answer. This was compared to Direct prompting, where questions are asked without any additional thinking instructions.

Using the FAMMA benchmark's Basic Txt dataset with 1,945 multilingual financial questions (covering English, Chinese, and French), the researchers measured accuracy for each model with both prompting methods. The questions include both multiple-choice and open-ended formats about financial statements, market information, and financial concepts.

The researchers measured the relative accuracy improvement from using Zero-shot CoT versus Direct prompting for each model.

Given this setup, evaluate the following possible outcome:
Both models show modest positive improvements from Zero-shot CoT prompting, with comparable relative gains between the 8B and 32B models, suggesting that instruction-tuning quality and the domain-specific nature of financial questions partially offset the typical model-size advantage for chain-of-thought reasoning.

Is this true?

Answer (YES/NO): NO